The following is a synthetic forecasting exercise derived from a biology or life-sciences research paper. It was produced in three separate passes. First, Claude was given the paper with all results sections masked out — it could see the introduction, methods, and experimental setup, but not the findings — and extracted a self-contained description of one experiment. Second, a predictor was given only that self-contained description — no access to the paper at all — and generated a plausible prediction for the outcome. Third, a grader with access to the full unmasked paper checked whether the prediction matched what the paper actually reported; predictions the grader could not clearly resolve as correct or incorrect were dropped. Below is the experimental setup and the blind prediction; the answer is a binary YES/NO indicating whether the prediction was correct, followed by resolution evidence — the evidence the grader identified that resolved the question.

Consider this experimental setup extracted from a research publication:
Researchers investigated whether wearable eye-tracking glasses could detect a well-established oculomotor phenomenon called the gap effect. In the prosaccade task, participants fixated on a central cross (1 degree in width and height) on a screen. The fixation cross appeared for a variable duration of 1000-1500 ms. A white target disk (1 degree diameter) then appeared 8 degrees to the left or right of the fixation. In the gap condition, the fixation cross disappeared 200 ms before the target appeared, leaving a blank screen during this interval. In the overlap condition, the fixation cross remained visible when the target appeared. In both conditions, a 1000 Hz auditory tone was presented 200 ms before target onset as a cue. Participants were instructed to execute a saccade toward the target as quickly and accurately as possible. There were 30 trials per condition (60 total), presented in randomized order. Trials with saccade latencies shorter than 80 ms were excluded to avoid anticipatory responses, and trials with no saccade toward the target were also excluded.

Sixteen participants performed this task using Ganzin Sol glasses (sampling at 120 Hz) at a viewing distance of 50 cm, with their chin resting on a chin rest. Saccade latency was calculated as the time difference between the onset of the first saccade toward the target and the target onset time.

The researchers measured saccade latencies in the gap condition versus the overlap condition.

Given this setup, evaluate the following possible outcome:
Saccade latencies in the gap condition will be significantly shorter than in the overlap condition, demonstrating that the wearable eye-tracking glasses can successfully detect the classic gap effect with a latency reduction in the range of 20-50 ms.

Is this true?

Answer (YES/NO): YES